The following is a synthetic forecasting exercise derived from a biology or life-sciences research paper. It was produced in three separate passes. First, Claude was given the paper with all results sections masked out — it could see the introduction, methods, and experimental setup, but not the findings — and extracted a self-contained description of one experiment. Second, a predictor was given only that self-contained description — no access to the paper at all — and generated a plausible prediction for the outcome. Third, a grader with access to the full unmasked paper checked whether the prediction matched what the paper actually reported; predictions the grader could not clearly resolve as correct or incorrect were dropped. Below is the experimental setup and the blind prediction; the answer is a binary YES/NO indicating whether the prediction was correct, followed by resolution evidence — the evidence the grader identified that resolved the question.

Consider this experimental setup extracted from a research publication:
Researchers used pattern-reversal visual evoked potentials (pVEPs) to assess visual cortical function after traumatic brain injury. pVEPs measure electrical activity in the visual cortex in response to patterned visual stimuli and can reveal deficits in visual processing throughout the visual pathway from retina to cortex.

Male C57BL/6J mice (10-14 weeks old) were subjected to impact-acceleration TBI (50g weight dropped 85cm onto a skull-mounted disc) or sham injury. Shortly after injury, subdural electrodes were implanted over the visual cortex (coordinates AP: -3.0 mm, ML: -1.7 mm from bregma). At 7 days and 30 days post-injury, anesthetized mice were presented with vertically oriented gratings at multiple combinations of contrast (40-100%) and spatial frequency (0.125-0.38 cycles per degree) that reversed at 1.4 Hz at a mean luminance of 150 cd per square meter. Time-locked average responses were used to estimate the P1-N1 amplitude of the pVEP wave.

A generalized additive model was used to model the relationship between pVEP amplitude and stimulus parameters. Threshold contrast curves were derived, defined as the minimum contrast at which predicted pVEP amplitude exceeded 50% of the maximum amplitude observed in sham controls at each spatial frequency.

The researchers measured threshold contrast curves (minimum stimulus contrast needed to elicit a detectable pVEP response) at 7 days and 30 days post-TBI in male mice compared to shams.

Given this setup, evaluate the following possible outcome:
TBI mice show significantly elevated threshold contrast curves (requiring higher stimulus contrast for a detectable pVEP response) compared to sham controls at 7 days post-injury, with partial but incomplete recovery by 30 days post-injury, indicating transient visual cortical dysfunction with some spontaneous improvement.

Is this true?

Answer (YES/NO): NO